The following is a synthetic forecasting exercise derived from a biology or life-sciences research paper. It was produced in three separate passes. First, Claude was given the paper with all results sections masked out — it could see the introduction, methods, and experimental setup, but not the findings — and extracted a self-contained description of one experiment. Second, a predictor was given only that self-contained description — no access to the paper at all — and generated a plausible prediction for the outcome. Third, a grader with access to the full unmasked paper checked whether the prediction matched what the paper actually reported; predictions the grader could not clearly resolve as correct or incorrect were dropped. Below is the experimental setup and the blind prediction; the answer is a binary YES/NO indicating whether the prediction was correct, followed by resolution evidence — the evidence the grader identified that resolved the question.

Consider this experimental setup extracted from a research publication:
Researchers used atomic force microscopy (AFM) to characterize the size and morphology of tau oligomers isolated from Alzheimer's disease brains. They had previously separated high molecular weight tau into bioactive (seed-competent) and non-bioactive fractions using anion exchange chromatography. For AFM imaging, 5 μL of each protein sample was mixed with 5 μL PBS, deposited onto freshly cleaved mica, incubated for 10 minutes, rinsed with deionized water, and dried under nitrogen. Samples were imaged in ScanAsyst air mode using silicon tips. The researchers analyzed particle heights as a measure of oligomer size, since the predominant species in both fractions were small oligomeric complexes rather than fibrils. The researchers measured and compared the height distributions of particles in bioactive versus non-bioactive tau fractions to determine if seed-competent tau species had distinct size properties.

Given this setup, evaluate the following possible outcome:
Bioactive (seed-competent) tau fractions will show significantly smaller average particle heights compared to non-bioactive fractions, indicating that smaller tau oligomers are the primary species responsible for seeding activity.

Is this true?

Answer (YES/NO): NO